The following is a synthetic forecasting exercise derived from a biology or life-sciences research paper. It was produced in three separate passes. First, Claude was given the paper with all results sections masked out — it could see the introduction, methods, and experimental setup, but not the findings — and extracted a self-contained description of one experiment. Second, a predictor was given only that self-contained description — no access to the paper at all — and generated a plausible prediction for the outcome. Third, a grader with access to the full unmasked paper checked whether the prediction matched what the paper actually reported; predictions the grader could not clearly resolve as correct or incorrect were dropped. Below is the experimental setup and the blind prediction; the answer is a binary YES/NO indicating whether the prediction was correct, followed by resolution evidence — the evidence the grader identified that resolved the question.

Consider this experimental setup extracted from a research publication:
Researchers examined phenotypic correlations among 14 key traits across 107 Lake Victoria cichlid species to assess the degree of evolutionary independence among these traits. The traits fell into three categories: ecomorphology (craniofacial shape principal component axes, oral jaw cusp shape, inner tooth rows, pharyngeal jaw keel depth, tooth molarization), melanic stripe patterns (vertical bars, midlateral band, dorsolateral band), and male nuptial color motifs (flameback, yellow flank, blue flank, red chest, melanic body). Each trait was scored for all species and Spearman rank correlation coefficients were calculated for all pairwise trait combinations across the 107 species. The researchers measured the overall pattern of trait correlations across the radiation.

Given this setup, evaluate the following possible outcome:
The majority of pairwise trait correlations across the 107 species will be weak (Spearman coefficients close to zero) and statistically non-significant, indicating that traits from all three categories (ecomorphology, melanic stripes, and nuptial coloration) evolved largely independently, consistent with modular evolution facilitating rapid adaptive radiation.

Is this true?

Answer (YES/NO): YES